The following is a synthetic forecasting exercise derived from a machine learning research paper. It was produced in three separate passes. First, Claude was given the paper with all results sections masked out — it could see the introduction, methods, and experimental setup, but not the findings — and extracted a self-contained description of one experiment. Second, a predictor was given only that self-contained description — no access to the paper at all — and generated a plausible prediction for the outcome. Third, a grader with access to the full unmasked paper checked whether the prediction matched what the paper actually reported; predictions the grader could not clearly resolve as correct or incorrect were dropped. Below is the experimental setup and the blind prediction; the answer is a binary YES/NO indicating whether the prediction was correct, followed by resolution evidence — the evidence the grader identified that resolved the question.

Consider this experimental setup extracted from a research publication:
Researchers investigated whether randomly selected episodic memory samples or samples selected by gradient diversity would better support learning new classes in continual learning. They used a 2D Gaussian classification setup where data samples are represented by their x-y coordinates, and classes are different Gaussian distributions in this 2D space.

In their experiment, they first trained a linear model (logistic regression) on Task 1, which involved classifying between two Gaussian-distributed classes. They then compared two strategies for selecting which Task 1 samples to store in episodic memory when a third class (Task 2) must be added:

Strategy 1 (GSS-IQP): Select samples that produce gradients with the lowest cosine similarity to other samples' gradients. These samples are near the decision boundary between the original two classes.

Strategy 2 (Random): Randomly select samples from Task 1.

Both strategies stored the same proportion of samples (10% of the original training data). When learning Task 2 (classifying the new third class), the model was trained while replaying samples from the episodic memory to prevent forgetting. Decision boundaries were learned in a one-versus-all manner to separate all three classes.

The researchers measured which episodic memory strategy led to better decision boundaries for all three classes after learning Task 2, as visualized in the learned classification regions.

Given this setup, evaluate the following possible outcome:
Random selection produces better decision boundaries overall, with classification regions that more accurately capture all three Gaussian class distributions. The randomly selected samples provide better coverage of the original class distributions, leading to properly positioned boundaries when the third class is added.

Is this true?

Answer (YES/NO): YES